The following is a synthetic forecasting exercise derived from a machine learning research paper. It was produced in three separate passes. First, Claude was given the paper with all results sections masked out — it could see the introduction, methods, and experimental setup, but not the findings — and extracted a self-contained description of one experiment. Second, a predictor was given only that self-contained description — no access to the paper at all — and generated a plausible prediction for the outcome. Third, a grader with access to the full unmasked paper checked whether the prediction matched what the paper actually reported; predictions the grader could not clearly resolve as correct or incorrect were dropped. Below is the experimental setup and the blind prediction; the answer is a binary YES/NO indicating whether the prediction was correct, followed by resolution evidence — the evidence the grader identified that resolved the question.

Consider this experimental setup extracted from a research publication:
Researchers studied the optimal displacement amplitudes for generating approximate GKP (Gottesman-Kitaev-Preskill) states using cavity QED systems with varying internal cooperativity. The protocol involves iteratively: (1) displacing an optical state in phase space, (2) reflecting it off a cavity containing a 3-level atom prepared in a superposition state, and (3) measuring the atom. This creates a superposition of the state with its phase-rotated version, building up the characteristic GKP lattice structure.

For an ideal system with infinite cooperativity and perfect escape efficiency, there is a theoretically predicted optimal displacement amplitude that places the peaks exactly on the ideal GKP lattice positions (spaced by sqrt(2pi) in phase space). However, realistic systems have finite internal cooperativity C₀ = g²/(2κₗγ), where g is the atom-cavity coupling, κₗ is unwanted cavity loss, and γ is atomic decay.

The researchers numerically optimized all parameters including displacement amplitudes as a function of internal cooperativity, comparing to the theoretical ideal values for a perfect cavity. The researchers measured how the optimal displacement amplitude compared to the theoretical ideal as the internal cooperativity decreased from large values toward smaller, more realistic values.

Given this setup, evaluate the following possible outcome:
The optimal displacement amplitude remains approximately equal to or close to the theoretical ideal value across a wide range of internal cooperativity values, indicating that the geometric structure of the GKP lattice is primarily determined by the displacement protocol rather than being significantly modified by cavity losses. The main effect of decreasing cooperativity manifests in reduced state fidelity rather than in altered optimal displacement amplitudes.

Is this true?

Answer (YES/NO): NO